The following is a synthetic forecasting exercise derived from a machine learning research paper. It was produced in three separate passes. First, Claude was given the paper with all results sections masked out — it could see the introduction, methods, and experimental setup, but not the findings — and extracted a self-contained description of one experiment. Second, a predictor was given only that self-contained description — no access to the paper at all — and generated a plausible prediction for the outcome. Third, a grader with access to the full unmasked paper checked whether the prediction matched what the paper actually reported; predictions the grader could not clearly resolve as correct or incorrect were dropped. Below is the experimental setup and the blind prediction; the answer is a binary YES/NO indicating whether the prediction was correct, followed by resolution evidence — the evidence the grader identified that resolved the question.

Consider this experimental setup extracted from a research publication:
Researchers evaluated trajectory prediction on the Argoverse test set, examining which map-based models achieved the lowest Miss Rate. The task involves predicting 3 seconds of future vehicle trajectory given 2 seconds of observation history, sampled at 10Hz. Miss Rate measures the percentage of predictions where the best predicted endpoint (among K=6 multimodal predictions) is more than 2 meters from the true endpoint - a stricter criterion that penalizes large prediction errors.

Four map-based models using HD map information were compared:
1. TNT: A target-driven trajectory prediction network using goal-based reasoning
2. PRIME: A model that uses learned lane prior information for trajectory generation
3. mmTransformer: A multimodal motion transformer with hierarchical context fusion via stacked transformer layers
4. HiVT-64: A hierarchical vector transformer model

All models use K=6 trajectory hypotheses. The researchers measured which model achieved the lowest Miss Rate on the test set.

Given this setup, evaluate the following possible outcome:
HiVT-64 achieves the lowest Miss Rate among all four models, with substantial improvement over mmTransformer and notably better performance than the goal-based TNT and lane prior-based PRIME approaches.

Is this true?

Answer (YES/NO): NO